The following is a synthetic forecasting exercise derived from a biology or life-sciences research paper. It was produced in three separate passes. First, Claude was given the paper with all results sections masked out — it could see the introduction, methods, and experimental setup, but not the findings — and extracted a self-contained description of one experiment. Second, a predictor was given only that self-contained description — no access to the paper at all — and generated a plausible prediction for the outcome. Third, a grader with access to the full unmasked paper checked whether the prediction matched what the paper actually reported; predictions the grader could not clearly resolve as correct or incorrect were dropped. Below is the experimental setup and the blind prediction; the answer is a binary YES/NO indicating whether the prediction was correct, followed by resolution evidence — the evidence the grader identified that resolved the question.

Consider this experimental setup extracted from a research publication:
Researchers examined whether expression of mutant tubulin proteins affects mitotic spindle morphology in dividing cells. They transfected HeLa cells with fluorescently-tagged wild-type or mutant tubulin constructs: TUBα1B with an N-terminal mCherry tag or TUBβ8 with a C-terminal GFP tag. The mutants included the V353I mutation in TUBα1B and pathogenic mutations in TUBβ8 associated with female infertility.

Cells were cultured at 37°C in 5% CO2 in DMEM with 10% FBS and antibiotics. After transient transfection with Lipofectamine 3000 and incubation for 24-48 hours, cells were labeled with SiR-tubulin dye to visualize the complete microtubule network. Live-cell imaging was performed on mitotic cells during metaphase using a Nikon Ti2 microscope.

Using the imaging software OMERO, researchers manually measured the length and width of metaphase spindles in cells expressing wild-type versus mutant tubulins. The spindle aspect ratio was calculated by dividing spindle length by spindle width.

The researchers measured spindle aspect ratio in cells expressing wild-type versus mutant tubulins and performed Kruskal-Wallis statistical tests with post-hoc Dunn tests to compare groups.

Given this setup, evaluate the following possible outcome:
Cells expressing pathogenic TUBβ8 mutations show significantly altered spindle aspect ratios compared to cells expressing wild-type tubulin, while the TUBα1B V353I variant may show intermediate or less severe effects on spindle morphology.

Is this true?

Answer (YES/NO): NO